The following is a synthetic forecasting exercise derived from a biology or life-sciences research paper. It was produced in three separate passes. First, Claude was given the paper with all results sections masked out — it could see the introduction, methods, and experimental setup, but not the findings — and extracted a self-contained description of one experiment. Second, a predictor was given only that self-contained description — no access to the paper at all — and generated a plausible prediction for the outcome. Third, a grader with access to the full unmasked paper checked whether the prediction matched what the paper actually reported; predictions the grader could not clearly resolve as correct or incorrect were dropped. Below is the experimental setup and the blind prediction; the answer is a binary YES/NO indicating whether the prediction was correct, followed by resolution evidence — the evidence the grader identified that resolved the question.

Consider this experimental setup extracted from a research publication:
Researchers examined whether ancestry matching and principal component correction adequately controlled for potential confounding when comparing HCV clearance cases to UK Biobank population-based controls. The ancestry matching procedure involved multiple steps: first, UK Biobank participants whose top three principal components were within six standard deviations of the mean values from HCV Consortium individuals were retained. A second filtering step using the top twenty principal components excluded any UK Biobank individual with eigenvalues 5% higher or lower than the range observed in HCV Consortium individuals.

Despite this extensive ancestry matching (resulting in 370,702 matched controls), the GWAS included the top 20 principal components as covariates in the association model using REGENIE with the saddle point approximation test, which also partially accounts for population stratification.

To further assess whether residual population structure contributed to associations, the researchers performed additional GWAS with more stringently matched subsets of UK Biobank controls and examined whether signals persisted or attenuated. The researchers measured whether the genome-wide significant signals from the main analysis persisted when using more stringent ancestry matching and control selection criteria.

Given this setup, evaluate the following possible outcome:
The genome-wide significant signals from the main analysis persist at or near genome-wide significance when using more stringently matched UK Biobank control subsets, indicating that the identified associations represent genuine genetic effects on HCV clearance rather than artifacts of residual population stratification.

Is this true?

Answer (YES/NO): NO